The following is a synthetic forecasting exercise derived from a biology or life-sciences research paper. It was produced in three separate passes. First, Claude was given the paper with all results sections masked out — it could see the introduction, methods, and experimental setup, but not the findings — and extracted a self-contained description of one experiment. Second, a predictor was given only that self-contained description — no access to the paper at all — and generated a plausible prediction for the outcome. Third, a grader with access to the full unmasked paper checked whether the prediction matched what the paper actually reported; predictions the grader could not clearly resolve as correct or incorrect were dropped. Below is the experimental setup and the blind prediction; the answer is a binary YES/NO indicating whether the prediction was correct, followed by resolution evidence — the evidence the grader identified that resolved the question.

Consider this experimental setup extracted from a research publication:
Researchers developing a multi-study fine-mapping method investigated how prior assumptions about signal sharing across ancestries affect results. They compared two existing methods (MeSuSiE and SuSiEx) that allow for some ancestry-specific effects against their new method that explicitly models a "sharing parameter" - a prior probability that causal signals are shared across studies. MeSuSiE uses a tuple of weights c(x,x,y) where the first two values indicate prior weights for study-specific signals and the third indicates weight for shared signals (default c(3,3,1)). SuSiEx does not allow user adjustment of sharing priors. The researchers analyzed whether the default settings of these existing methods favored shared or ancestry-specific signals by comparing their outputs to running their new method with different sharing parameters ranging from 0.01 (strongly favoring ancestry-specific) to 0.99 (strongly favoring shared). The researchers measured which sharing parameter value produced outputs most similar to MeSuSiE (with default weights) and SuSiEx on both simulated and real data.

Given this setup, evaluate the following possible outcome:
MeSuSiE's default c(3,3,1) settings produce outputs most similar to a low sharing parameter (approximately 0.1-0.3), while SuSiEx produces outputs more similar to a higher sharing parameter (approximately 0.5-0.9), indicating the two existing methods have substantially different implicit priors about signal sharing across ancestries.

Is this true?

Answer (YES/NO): NO